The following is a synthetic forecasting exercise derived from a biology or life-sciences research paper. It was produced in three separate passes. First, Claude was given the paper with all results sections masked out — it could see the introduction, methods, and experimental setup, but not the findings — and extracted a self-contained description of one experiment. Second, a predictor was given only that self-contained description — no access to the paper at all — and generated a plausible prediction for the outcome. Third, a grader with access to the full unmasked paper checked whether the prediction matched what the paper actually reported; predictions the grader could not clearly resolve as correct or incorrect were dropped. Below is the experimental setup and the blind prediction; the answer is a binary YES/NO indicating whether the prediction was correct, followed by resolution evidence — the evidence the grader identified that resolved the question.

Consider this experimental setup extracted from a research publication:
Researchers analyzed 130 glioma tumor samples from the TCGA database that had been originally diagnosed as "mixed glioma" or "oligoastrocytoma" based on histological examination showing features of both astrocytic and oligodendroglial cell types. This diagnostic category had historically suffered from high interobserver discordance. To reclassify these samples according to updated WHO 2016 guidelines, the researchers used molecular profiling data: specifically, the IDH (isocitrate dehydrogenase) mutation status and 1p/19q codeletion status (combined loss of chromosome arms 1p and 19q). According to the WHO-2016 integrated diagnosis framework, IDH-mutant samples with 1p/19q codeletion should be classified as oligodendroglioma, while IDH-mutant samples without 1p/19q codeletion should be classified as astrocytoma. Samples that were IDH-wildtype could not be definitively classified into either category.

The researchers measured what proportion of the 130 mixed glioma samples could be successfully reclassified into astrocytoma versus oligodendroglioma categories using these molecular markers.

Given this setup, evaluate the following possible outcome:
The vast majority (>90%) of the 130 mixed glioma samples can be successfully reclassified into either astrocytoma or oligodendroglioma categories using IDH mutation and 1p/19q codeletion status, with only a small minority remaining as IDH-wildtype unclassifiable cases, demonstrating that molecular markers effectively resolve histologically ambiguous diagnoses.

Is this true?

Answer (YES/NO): NO